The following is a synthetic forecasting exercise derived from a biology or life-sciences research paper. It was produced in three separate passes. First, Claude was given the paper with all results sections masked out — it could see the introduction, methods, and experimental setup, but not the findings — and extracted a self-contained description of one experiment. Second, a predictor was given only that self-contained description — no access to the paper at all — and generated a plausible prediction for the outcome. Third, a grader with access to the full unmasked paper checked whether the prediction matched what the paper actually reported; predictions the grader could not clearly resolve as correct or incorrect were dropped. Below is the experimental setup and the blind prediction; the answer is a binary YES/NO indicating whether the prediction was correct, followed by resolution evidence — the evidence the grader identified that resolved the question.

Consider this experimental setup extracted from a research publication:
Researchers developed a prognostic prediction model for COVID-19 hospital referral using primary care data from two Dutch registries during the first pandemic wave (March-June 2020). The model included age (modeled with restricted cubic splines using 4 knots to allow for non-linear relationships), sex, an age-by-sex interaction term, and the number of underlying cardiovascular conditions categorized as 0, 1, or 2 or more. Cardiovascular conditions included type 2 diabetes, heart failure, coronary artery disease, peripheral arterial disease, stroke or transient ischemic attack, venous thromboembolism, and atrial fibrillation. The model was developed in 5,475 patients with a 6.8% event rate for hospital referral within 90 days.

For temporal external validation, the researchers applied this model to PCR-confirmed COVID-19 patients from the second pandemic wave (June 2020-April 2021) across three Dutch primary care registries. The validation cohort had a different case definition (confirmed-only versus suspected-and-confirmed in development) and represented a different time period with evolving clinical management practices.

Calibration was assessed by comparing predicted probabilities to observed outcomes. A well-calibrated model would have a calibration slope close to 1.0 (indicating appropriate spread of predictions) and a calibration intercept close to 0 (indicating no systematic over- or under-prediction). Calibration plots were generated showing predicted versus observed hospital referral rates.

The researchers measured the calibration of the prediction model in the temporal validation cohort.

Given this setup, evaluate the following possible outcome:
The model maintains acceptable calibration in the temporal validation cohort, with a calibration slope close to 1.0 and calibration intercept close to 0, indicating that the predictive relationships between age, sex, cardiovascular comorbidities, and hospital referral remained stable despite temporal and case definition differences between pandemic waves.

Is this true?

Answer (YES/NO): NO